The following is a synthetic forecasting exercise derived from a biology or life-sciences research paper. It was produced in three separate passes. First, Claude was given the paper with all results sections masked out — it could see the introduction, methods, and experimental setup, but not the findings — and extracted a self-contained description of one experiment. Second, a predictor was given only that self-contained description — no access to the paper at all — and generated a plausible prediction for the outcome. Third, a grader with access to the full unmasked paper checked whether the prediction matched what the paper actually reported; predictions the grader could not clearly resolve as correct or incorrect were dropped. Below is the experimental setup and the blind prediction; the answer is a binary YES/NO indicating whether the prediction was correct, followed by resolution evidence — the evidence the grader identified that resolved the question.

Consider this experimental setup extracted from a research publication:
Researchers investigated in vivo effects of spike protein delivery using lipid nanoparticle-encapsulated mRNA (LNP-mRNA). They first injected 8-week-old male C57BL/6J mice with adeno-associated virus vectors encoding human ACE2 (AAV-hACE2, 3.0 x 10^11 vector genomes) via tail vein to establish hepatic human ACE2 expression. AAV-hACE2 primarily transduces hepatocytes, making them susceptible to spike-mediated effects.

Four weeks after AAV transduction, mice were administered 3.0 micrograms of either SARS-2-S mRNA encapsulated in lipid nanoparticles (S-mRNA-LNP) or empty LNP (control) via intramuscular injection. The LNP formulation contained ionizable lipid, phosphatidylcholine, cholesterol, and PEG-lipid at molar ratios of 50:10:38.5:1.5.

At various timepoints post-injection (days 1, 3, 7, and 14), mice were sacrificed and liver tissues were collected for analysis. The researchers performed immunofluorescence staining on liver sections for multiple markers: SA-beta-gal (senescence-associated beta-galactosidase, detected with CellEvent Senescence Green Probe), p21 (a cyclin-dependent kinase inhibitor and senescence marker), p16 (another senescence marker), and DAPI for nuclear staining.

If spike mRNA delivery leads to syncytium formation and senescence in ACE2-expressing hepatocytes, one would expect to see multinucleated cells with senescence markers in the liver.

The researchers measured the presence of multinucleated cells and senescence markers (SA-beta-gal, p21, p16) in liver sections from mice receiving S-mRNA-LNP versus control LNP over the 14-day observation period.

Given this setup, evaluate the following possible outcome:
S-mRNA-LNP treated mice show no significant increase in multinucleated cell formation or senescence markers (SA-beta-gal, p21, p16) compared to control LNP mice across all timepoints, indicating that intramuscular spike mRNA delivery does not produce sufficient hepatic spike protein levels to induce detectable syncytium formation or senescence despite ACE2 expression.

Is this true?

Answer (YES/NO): NO